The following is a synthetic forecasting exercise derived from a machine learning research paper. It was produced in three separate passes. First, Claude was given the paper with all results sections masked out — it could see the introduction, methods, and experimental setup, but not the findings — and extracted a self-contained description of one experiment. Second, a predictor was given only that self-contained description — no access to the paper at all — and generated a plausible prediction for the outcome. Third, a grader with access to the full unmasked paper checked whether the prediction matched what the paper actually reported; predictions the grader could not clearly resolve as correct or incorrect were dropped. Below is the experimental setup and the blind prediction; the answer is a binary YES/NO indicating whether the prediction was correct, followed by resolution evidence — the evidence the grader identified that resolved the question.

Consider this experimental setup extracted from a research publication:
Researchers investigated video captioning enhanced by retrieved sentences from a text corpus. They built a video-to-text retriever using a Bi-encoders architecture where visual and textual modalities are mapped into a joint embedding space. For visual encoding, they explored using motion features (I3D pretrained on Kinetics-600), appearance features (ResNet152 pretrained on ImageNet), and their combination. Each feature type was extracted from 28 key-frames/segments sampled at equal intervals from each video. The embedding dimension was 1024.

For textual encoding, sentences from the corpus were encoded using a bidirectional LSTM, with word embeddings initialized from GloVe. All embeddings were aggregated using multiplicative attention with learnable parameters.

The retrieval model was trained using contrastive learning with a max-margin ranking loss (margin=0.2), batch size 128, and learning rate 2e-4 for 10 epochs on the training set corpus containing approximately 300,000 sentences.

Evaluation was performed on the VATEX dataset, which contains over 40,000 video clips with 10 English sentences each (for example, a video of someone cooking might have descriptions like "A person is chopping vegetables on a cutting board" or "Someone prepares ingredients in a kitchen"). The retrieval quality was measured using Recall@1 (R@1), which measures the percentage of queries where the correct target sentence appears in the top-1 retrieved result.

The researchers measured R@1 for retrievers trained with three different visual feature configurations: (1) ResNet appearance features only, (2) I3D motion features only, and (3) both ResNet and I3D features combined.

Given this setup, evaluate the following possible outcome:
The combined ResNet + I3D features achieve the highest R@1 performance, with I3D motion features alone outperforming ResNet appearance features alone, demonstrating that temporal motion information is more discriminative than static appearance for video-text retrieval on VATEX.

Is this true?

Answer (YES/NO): YES